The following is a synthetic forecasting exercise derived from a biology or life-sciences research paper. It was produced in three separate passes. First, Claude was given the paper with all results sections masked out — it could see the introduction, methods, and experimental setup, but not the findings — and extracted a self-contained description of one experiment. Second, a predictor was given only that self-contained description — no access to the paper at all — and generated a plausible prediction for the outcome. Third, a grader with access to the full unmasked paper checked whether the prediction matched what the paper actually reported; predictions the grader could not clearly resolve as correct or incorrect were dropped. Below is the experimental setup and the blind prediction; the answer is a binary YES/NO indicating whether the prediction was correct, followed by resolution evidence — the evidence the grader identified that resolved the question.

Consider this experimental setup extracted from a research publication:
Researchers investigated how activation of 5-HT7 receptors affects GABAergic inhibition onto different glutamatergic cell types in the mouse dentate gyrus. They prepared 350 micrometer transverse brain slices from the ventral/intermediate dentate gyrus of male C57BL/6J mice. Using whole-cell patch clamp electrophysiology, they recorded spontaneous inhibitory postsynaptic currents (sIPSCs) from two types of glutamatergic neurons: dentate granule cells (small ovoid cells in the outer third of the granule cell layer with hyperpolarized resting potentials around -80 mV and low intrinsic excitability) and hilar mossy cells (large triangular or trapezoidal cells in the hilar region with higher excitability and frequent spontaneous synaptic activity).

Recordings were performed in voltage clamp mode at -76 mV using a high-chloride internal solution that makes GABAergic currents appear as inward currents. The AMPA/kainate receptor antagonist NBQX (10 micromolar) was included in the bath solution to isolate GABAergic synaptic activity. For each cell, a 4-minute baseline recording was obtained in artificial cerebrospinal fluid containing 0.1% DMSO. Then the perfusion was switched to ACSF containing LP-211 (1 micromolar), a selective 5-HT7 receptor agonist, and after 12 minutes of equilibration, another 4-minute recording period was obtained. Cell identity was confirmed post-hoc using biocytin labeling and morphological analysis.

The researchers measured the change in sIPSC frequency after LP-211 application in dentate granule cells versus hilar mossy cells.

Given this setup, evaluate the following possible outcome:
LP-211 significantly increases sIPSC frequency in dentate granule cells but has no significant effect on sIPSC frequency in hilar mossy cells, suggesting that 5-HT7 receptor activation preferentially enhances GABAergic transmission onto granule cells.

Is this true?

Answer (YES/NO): NO